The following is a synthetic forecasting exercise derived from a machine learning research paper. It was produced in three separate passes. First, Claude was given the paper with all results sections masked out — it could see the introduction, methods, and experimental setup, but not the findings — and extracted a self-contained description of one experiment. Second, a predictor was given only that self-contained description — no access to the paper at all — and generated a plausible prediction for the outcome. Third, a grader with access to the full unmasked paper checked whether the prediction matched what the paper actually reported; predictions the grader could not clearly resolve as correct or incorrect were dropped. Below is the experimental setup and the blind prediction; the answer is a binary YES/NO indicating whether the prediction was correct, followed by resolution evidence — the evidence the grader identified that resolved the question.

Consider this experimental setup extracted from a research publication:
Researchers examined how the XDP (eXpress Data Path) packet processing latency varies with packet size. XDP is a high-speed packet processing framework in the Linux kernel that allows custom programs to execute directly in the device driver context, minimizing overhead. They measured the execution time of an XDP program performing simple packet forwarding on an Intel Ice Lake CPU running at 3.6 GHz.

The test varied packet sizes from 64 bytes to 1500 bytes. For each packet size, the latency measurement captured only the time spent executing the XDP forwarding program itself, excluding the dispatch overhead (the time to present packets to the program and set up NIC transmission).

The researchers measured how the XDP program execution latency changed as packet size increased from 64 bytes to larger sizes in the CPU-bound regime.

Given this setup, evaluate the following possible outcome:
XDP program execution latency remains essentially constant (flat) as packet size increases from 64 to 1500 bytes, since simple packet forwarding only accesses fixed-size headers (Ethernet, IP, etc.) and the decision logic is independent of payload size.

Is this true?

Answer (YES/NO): YES